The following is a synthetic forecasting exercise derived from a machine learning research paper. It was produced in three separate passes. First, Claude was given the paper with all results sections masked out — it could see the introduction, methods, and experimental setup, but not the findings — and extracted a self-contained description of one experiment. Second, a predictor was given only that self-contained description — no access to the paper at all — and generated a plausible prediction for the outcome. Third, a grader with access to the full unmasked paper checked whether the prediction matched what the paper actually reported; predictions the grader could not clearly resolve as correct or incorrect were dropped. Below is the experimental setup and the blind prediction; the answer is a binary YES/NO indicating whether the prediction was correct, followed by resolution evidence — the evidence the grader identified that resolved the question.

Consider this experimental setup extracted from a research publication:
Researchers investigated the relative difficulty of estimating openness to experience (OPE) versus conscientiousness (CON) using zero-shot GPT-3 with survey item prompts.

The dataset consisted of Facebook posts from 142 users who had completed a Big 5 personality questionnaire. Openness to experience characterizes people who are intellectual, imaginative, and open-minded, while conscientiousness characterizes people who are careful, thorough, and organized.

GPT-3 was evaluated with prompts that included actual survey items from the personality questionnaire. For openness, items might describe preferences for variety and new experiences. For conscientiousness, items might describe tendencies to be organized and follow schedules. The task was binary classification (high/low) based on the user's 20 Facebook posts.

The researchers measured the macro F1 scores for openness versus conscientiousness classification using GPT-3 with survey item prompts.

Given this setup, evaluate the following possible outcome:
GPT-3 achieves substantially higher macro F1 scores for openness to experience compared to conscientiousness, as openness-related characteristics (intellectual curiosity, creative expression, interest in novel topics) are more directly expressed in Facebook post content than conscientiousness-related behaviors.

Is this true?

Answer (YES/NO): NO